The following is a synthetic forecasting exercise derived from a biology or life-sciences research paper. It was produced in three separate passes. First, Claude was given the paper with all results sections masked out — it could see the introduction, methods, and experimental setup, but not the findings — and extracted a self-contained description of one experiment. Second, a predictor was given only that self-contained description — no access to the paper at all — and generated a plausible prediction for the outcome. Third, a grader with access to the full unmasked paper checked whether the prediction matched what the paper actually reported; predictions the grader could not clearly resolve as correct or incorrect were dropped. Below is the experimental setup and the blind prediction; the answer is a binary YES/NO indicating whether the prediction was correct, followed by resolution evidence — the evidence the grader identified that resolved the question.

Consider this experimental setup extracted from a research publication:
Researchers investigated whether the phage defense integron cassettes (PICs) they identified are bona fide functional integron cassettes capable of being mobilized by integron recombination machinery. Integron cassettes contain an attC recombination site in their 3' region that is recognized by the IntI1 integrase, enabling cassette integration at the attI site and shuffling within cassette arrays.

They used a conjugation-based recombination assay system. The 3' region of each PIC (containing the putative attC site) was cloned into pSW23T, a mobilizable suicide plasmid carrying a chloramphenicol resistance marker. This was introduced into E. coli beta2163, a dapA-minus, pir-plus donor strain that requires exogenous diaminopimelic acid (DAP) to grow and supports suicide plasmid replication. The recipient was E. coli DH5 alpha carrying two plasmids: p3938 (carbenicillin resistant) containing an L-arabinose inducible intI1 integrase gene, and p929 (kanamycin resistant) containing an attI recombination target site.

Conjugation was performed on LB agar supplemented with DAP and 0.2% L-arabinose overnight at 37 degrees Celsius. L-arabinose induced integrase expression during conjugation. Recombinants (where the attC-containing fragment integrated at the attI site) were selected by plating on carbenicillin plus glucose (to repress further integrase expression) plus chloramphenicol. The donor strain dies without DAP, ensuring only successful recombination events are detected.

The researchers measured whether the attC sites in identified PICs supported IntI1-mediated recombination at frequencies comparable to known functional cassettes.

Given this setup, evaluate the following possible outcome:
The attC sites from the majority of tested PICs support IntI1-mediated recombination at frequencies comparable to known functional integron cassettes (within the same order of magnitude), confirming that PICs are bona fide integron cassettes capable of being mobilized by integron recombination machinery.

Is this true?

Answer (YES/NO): NO